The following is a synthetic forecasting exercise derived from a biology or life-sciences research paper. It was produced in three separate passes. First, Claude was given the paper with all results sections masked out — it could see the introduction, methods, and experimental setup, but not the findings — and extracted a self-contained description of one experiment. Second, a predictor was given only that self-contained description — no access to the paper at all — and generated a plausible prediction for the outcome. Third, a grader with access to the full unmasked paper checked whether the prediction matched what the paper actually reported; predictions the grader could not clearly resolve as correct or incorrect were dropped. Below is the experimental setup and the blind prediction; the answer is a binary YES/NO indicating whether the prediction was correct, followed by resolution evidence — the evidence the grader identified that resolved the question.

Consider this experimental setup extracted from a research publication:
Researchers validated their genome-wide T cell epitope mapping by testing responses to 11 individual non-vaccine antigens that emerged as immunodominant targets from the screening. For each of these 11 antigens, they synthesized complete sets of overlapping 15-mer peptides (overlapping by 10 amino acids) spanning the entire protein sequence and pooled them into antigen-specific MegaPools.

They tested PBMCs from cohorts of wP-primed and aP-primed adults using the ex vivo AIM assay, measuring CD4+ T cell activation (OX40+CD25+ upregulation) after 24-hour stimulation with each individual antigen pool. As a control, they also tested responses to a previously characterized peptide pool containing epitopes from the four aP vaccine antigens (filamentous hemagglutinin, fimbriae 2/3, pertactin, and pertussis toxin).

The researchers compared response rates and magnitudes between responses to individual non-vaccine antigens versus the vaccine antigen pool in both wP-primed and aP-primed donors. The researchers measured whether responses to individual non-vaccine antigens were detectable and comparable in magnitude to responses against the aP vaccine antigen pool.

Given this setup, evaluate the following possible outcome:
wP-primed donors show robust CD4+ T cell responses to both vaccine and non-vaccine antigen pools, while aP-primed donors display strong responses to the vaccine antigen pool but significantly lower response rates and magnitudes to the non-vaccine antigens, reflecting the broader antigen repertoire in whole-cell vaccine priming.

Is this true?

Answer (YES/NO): NO